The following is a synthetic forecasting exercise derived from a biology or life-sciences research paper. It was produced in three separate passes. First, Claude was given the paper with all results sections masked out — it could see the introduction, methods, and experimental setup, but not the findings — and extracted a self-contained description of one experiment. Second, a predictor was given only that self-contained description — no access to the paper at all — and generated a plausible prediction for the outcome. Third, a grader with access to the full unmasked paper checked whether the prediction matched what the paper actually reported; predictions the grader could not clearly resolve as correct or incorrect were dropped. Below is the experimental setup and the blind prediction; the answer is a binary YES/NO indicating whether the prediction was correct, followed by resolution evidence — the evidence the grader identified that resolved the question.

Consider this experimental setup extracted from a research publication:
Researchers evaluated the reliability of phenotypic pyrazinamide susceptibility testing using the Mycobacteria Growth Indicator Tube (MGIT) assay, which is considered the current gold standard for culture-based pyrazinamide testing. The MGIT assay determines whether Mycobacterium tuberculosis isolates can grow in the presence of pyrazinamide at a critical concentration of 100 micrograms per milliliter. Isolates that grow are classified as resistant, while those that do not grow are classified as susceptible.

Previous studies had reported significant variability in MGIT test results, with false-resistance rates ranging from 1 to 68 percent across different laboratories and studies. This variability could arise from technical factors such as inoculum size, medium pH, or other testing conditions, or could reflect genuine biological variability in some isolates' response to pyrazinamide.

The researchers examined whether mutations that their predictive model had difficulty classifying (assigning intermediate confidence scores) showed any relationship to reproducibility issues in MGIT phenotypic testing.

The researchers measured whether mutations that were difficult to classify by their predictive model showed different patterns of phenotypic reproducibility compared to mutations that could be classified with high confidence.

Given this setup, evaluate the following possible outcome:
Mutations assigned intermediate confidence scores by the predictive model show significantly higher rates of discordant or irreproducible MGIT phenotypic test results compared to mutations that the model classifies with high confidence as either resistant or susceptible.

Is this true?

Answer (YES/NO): NO